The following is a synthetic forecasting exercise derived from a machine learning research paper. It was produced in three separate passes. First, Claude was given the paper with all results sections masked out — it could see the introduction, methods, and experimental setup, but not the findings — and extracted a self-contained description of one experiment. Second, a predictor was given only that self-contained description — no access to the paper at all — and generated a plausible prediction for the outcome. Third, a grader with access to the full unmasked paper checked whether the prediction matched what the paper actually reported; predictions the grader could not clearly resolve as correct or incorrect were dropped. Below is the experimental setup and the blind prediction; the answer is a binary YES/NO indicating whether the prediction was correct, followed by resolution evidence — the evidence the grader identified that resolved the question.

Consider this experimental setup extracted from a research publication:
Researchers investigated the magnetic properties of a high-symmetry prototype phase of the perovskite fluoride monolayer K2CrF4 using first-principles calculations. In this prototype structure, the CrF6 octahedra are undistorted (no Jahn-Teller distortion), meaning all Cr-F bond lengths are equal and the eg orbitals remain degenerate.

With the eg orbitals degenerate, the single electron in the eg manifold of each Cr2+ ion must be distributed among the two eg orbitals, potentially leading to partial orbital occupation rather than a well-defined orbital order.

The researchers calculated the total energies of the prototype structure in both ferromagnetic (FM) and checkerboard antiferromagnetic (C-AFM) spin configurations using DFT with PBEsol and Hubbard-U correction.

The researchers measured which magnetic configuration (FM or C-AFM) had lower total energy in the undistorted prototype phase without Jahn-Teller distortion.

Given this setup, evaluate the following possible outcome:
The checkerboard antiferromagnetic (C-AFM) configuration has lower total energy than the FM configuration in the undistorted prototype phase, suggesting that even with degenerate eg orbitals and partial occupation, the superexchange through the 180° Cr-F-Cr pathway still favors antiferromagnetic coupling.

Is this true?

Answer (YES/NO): NO